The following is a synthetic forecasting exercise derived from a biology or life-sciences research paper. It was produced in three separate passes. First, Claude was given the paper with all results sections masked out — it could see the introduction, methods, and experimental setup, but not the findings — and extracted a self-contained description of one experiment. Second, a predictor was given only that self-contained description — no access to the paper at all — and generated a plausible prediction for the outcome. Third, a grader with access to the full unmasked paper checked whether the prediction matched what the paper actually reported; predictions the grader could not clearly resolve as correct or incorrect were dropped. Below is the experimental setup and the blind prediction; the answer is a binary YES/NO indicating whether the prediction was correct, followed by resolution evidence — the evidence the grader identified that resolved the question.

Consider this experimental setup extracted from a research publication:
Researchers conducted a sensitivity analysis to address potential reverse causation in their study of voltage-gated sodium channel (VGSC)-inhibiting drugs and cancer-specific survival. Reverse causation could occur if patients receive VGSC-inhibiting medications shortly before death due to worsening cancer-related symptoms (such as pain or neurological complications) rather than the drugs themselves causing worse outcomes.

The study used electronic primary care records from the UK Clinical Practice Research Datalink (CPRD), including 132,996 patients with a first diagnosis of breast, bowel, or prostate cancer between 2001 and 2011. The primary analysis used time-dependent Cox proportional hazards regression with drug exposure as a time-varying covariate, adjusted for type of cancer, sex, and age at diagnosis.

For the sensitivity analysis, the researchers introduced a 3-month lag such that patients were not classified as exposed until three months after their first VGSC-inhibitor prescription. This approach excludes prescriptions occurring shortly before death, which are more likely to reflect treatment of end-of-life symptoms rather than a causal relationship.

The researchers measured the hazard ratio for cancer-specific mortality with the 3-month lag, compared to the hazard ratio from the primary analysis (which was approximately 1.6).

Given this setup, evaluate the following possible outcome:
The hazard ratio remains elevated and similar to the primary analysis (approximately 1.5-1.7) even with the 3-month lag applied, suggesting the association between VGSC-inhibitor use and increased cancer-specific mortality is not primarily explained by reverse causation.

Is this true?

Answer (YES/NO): NO